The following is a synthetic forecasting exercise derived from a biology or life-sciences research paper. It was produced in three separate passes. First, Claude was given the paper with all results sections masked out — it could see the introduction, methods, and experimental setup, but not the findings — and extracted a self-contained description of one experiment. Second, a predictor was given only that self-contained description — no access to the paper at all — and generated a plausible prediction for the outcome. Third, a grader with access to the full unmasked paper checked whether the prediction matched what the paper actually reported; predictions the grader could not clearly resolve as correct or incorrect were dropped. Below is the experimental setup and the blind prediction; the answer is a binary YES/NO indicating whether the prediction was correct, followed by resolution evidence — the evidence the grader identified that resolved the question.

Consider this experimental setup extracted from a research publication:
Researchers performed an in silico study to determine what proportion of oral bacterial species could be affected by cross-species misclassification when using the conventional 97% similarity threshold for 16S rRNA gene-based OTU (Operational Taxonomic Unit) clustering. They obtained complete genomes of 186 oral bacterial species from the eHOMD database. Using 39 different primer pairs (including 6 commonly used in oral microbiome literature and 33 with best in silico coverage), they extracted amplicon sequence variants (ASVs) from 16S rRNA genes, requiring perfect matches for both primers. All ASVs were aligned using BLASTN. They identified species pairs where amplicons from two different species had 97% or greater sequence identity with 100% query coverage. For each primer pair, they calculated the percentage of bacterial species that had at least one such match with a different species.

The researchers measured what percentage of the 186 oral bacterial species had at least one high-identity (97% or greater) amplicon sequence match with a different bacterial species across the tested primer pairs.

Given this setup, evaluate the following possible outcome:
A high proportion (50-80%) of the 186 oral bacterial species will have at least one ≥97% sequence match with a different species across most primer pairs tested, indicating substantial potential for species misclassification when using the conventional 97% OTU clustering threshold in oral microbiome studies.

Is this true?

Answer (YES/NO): YES